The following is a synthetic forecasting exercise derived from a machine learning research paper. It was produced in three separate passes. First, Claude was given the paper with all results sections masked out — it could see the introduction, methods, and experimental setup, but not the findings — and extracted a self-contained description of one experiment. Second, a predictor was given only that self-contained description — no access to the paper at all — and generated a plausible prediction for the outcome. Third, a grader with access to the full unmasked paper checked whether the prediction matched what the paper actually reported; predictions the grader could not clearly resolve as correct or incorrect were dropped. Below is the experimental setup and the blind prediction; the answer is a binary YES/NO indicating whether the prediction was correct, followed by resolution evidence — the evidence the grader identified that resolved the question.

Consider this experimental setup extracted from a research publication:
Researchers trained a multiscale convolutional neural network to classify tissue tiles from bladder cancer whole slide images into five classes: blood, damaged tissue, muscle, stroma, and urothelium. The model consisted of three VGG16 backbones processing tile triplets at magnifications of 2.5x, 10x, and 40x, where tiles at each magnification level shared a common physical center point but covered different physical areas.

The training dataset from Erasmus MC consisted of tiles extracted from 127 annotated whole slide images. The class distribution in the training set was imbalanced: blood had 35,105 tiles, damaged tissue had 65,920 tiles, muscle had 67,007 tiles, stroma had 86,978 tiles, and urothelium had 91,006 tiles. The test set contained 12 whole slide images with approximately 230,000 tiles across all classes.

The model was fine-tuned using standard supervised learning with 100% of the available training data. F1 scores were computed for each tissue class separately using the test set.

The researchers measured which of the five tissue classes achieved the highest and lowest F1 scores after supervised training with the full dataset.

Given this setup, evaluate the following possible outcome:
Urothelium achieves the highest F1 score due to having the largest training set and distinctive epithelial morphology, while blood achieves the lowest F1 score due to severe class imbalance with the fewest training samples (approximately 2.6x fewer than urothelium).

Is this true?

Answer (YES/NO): YES